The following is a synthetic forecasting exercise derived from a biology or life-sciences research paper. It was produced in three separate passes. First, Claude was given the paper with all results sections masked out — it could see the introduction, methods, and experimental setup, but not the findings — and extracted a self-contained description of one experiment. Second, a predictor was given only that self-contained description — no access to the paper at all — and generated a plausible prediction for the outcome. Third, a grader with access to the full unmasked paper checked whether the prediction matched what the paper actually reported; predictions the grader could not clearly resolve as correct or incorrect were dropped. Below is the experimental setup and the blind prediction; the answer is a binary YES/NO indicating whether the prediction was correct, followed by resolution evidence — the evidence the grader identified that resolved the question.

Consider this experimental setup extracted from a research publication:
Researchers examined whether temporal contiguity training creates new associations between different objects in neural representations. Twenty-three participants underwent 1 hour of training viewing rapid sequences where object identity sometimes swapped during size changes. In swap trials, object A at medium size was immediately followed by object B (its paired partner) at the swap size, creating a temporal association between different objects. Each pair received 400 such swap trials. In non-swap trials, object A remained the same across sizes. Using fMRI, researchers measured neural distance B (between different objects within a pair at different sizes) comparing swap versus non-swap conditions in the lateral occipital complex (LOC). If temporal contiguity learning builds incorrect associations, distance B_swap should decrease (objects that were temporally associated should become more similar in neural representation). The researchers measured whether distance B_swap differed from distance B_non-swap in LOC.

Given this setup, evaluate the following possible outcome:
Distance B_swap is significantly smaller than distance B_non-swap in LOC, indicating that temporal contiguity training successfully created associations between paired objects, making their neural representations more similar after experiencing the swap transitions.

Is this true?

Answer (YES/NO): NO